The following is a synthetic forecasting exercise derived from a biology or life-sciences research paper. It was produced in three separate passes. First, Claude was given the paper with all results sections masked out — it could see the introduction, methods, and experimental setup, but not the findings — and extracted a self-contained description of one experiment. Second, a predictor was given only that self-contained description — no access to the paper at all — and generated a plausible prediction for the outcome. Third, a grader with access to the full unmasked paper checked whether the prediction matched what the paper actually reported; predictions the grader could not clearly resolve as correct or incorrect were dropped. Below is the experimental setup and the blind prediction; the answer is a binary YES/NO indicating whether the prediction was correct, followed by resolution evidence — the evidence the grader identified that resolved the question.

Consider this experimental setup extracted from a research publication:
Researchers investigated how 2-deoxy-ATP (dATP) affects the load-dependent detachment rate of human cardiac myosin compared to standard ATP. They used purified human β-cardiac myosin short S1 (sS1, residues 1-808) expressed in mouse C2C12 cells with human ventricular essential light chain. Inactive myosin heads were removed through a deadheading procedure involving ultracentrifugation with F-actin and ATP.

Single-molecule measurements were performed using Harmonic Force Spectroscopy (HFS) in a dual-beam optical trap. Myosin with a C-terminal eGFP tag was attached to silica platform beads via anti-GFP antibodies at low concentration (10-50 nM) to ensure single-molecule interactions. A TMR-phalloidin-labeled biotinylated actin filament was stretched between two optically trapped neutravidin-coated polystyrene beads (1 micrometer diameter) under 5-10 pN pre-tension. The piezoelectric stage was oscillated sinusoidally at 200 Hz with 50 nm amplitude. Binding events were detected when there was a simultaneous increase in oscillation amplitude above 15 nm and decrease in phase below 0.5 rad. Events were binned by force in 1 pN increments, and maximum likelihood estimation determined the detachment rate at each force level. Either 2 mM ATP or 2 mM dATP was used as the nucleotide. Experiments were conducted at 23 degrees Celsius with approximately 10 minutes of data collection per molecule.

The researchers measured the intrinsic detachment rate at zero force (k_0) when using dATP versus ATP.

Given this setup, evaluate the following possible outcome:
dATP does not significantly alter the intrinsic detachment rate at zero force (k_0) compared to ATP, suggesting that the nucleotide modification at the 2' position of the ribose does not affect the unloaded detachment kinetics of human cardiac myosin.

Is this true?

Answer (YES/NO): NO